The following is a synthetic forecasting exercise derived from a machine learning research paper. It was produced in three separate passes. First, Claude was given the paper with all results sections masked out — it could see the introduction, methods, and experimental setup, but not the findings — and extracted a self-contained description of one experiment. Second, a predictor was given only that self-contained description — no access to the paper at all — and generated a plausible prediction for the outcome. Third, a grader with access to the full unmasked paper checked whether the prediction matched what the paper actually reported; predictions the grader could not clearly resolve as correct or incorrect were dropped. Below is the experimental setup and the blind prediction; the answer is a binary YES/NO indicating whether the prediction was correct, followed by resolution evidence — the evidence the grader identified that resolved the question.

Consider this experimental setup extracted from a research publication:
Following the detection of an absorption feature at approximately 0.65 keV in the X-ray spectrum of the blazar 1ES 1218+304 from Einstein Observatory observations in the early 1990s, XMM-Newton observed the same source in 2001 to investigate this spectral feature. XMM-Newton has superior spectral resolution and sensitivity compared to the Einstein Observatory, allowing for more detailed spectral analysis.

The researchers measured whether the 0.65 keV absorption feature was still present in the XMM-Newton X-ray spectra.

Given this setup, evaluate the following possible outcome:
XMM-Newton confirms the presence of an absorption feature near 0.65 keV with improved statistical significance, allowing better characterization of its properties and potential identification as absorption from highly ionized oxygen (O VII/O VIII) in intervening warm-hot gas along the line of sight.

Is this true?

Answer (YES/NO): NO